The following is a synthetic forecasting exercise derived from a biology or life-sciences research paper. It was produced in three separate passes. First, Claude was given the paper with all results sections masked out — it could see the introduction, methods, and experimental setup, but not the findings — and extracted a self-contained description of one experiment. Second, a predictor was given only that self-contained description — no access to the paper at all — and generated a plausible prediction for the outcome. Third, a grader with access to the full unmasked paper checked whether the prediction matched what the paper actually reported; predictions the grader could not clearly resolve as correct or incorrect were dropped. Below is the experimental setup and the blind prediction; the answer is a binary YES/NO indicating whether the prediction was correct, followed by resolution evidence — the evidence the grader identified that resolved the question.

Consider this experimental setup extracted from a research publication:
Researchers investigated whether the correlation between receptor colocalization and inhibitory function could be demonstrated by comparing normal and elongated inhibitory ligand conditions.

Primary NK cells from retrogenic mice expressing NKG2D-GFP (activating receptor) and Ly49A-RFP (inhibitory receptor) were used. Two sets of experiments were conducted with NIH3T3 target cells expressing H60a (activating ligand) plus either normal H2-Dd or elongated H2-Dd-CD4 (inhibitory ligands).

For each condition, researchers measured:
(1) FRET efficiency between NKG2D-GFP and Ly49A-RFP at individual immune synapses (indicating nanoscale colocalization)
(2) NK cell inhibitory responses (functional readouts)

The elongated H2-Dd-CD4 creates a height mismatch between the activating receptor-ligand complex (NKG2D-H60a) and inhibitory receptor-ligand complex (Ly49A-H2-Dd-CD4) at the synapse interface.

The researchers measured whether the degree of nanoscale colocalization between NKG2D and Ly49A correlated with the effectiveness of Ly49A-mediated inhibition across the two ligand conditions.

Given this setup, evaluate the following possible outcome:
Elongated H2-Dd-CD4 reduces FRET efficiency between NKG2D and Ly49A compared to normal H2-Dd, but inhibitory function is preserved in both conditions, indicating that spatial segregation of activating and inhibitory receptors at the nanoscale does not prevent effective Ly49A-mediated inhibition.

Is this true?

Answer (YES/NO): NO